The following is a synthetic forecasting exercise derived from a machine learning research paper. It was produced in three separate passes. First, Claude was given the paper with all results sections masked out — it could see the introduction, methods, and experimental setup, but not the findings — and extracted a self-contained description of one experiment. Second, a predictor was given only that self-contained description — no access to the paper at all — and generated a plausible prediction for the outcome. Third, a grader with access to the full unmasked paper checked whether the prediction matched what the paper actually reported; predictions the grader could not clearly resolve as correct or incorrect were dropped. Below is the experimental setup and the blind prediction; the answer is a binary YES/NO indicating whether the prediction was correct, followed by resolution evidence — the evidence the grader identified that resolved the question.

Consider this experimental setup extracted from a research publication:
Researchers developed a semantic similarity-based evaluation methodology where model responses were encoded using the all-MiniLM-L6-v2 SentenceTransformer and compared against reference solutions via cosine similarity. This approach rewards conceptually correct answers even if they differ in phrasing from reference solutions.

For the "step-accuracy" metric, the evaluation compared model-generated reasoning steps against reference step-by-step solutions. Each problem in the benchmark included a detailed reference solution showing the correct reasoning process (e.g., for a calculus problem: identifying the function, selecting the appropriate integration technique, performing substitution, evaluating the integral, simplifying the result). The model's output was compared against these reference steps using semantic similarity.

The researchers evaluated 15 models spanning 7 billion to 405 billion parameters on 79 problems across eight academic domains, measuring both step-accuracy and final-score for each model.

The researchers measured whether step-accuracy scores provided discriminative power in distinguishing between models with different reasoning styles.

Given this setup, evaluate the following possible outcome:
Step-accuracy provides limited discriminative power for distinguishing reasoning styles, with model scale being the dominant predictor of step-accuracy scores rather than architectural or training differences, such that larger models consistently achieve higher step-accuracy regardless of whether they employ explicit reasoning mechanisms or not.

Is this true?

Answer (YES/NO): NO